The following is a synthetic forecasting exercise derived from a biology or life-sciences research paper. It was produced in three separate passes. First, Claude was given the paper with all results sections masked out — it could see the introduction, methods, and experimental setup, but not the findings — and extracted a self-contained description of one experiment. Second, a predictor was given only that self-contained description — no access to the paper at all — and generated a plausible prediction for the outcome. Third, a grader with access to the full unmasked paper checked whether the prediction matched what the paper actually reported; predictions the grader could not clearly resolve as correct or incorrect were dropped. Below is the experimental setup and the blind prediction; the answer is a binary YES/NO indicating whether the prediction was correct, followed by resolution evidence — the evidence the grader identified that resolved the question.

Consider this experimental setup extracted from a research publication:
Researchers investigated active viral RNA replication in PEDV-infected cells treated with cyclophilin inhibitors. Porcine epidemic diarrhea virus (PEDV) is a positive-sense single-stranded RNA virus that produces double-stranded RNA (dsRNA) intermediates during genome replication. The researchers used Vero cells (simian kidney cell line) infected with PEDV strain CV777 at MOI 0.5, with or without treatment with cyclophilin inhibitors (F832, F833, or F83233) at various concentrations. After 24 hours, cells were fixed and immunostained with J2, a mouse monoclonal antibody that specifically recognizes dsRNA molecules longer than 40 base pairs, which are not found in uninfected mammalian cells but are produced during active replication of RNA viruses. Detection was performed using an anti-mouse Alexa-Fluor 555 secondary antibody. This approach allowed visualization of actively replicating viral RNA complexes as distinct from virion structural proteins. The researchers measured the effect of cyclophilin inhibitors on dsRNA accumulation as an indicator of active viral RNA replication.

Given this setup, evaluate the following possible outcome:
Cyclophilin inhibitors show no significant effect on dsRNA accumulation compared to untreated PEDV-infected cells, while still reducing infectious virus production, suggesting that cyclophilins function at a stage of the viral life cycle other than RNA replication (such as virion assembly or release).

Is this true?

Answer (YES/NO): NO